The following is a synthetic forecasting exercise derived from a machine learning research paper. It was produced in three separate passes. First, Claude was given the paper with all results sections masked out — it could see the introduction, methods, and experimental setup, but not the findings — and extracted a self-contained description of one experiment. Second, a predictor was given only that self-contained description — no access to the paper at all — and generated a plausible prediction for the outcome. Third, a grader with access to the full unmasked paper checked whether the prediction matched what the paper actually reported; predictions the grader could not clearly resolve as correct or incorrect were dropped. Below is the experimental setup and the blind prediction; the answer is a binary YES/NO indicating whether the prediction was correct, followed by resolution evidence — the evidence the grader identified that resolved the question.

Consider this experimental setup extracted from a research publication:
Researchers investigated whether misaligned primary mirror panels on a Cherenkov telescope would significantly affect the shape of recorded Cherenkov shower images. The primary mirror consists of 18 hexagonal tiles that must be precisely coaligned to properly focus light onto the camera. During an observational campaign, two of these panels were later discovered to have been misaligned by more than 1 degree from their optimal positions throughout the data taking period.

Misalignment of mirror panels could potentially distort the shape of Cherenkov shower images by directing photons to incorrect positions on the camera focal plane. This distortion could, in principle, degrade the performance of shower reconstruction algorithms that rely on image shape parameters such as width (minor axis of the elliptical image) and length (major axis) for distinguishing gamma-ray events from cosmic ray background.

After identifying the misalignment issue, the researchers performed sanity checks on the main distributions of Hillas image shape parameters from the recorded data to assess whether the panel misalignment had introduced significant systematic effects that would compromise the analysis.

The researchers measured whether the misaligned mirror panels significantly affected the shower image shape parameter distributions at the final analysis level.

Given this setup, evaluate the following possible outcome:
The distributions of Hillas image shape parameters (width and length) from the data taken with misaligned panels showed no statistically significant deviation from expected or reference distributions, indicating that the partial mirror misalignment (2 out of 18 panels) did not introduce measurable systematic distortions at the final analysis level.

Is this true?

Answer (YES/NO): YES